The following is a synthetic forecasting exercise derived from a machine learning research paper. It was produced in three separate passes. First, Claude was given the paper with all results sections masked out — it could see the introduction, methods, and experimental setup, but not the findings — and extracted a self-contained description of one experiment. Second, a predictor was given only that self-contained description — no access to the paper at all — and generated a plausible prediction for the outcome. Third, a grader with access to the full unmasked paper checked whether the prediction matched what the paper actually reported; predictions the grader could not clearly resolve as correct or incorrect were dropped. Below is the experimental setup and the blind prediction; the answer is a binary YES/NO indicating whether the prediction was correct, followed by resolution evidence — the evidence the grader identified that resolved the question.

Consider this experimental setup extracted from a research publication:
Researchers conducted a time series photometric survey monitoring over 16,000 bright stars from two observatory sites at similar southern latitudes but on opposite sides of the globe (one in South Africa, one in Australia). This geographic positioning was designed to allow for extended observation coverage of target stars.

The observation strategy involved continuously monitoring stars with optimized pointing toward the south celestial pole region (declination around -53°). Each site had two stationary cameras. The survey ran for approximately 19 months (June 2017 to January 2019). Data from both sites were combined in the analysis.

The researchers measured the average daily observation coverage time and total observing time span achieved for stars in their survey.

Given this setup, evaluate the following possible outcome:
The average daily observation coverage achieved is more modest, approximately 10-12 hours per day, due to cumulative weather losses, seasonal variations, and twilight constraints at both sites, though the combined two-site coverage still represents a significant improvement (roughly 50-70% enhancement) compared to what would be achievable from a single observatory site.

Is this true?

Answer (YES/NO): NO